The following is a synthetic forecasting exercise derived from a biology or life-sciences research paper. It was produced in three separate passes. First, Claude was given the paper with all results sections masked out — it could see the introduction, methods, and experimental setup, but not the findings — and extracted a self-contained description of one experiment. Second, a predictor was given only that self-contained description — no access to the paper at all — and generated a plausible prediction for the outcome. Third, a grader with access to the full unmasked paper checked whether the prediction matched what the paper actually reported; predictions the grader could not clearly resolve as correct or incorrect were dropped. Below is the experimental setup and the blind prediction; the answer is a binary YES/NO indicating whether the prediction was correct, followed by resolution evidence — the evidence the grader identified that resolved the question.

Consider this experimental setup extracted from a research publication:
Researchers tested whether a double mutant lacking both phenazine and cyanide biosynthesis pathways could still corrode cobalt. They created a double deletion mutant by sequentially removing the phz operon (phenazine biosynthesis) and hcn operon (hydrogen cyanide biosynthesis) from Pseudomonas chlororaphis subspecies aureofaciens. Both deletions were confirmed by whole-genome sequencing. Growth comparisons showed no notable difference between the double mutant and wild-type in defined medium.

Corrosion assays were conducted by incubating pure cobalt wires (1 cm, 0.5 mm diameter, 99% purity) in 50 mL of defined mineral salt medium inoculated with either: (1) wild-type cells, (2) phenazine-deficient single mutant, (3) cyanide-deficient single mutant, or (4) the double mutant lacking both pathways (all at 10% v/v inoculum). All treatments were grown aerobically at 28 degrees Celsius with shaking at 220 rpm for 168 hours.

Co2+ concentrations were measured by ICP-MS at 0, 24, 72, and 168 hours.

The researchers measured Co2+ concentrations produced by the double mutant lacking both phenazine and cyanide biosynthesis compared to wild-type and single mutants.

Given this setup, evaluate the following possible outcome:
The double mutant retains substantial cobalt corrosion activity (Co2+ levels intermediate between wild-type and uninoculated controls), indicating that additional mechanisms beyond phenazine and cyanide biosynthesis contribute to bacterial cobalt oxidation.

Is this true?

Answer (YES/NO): NO